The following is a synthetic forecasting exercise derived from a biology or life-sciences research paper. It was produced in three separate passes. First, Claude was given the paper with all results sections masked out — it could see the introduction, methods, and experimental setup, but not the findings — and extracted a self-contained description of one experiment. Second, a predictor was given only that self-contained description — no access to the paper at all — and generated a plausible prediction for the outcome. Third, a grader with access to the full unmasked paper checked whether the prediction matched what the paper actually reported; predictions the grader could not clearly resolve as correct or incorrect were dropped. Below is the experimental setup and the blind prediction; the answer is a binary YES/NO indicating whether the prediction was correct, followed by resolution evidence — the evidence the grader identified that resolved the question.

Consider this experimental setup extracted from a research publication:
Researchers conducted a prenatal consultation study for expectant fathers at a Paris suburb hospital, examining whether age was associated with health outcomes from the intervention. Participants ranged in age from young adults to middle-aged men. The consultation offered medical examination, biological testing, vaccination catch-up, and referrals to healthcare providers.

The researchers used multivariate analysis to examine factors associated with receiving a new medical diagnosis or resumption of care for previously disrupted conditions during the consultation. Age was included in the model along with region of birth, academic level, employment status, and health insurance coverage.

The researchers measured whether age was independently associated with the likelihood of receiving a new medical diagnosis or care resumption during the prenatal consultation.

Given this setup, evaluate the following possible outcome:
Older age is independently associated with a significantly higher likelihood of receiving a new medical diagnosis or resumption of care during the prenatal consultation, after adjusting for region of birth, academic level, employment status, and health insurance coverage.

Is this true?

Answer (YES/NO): NO